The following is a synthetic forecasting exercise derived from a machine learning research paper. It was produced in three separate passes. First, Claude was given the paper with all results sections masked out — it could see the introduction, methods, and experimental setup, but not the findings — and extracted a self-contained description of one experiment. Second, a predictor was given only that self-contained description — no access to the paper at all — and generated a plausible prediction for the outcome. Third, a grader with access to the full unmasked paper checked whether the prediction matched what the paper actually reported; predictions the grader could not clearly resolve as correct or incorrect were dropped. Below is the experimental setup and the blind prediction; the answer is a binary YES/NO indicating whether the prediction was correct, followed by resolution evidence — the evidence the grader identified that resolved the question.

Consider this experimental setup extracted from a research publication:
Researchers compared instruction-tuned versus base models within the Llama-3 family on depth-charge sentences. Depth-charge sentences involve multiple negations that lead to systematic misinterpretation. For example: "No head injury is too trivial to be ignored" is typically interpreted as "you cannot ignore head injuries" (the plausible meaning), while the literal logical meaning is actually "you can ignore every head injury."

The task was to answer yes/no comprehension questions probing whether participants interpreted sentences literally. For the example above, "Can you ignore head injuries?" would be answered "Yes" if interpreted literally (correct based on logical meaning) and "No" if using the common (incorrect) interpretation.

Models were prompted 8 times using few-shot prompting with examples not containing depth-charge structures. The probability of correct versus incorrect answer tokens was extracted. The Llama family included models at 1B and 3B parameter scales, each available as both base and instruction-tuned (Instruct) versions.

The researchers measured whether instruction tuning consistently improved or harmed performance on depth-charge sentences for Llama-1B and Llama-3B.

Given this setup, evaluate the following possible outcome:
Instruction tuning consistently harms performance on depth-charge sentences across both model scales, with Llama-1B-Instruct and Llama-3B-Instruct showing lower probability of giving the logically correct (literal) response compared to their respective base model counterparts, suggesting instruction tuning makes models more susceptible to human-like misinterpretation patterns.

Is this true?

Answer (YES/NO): YES